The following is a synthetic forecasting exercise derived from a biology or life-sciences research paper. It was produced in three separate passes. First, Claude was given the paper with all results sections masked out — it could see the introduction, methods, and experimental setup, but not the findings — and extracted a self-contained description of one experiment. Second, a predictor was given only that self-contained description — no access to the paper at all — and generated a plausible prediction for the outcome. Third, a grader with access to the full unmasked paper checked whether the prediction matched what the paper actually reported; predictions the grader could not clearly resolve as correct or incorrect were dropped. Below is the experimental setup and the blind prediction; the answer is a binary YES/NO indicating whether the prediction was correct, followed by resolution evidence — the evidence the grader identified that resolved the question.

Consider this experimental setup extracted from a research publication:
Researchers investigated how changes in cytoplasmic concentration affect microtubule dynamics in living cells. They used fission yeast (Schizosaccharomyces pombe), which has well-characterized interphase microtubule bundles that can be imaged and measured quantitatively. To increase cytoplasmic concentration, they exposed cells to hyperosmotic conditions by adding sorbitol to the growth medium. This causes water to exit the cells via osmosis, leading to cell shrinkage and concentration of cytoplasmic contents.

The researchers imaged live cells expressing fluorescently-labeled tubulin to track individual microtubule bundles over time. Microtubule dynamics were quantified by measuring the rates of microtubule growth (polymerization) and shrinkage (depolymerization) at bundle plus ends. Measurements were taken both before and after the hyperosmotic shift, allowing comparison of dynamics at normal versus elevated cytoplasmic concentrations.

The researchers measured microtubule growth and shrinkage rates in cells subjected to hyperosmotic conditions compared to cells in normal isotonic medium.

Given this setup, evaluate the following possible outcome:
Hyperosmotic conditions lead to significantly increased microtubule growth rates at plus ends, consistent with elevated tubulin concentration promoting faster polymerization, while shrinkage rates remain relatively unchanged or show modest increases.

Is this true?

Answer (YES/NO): NO